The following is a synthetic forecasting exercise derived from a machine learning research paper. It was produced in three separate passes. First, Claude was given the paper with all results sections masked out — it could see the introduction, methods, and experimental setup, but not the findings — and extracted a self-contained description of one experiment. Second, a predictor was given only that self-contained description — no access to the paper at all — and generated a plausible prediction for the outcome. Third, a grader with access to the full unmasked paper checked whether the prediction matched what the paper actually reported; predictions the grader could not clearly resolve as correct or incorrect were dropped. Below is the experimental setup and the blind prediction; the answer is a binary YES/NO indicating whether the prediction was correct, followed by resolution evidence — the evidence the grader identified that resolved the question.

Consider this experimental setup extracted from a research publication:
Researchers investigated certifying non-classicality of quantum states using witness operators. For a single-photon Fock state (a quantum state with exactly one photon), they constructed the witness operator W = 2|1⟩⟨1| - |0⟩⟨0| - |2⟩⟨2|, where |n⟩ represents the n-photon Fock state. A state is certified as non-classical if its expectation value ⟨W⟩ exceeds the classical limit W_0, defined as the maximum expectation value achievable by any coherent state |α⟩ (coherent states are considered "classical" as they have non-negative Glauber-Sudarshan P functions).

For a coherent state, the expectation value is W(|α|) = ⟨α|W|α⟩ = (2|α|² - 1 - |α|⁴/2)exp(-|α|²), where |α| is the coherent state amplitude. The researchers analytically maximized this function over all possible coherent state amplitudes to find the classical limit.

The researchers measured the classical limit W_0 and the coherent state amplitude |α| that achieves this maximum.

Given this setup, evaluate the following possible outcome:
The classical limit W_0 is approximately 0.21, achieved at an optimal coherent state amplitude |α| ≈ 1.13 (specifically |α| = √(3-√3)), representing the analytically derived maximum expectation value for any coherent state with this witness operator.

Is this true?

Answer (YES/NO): YES